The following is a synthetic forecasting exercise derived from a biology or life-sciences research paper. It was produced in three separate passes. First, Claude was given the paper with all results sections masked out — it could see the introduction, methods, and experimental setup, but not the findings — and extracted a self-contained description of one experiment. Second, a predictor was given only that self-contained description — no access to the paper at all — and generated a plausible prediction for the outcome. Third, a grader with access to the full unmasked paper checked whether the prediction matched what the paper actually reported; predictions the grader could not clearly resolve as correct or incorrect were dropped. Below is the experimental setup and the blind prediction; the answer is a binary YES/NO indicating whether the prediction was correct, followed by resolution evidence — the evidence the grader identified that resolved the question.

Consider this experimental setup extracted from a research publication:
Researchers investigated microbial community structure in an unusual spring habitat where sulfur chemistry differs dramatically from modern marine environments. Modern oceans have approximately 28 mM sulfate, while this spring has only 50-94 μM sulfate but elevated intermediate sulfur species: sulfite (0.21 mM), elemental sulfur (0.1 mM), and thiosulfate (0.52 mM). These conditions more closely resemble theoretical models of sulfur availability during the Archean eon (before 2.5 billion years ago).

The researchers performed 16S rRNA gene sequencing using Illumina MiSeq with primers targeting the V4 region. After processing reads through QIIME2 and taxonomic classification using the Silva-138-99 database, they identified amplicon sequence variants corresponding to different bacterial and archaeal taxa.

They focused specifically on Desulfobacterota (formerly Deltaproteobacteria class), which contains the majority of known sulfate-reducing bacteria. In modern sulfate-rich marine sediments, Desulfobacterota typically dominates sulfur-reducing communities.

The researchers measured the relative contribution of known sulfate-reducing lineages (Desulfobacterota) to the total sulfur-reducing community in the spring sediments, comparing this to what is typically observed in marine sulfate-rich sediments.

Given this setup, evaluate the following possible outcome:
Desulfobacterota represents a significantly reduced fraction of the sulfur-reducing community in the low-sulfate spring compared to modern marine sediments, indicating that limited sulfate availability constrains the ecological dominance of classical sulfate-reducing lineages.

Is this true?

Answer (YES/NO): YES